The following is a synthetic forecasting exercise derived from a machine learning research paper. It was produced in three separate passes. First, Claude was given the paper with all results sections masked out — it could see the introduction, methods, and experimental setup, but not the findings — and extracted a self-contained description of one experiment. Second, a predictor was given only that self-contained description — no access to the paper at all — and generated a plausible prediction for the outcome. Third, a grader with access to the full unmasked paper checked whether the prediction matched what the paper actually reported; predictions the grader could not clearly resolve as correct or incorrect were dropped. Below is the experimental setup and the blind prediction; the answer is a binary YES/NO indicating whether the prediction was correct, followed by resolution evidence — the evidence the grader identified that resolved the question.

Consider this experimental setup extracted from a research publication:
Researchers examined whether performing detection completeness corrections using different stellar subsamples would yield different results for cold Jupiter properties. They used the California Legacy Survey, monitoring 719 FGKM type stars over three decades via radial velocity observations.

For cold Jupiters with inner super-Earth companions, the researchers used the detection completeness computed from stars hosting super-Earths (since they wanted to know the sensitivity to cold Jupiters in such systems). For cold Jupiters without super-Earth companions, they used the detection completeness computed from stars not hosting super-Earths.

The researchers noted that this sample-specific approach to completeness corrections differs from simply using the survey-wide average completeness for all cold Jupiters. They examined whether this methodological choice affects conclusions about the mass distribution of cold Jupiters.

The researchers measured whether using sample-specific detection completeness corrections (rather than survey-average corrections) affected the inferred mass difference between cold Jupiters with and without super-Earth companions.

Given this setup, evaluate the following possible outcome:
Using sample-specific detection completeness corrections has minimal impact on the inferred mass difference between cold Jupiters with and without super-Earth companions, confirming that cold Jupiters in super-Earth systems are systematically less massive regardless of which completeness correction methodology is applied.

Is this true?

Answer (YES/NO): YES